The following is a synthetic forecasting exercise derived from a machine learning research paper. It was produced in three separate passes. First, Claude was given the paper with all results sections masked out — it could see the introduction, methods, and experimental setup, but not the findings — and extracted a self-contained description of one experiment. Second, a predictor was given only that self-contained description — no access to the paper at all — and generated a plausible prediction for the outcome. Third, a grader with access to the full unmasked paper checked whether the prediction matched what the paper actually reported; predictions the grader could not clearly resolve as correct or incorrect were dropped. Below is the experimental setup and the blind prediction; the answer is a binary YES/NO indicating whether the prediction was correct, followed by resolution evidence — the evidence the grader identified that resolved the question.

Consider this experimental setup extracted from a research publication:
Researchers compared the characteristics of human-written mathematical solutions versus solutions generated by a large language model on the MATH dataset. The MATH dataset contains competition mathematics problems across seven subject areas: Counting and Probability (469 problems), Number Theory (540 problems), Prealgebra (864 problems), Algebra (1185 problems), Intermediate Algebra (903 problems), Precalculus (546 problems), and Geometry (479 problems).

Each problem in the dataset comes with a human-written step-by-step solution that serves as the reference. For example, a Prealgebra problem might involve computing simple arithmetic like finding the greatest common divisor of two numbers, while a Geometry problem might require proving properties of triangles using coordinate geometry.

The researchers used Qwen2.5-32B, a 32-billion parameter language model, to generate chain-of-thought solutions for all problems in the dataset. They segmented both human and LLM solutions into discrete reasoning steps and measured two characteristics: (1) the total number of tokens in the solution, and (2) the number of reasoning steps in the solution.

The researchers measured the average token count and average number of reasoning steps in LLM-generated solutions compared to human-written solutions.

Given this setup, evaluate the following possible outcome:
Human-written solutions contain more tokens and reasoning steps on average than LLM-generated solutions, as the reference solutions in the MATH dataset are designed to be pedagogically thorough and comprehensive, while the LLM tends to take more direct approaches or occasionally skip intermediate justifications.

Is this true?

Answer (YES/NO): NO